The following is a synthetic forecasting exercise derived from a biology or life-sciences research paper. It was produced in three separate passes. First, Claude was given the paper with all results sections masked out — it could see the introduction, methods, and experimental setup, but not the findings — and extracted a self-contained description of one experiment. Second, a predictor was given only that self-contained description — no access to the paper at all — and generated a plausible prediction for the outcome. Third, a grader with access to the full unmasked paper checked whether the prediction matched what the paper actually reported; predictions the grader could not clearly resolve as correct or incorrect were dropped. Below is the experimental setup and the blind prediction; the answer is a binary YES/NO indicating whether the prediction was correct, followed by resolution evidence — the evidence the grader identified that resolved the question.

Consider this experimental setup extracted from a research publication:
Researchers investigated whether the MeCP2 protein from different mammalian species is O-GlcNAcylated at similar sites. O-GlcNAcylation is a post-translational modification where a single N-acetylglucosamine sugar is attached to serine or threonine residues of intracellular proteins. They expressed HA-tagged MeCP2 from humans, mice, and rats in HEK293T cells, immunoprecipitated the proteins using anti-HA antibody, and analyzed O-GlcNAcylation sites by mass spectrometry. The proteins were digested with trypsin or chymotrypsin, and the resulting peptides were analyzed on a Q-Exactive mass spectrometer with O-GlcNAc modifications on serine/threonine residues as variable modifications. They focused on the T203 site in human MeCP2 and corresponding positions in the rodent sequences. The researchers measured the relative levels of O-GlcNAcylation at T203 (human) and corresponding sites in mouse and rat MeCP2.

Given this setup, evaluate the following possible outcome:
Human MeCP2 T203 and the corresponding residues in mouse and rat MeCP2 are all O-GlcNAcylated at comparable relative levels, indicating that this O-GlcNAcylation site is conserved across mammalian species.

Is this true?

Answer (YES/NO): NO